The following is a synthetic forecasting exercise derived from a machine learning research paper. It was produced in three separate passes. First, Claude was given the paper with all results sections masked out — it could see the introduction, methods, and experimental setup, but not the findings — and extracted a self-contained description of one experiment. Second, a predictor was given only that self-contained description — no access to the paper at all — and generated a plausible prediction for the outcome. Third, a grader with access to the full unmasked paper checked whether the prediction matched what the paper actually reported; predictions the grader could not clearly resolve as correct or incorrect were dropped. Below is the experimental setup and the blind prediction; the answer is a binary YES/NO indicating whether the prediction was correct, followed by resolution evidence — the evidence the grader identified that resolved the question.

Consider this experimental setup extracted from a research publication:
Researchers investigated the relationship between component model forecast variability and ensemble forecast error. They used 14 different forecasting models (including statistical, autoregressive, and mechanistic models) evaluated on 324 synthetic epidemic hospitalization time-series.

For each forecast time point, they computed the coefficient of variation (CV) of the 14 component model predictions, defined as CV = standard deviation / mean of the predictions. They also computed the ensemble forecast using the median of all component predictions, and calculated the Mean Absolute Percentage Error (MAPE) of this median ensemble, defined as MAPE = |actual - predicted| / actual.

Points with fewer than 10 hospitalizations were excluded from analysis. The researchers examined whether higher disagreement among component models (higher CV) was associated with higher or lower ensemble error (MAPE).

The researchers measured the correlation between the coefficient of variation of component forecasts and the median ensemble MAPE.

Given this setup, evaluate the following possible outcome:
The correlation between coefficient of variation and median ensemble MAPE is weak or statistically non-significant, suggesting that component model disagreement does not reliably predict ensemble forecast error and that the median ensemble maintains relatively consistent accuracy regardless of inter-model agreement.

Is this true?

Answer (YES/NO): NO